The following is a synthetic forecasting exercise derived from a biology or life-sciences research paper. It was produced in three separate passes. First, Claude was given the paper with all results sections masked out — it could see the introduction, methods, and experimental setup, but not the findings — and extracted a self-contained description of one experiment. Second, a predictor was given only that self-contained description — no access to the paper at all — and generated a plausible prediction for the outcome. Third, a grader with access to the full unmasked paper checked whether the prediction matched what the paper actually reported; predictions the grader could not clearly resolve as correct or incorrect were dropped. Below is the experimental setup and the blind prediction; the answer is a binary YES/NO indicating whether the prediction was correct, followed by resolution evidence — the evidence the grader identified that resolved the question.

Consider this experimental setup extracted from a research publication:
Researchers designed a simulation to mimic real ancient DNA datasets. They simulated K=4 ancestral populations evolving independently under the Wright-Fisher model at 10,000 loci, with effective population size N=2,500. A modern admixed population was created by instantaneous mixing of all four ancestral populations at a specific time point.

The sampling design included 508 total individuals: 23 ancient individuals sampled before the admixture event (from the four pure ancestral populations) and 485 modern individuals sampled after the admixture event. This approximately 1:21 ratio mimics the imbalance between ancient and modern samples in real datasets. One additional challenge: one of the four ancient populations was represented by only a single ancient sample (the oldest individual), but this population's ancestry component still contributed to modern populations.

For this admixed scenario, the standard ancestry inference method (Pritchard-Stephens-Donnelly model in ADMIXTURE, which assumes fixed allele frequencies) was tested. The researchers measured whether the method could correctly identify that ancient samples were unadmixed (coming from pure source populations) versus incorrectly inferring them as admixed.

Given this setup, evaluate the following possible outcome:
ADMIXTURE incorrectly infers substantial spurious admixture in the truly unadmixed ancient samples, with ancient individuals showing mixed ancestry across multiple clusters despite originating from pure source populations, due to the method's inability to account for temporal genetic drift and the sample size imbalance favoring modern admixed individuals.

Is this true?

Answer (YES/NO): YES